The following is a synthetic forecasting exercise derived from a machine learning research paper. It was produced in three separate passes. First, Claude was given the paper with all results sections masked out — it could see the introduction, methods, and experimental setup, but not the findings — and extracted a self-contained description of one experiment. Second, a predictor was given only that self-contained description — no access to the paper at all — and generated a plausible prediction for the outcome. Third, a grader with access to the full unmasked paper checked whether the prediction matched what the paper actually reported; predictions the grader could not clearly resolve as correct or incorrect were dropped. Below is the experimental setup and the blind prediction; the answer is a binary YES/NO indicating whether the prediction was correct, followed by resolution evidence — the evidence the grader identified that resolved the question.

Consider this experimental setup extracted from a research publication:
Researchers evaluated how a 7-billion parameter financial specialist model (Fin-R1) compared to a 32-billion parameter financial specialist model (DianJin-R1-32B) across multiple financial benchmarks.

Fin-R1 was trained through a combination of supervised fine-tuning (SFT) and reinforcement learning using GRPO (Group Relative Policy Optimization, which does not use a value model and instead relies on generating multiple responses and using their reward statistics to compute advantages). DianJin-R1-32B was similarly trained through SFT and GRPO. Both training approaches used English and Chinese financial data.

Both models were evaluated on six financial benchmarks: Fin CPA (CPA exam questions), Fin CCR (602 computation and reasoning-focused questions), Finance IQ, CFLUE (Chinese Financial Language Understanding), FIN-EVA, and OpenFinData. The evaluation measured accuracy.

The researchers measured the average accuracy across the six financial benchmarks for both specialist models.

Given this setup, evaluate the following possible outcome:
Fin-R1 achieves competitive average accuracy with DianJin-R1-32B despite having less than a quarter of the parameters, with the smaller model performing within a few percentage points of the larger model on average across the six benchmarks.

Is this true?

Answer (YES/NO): NO